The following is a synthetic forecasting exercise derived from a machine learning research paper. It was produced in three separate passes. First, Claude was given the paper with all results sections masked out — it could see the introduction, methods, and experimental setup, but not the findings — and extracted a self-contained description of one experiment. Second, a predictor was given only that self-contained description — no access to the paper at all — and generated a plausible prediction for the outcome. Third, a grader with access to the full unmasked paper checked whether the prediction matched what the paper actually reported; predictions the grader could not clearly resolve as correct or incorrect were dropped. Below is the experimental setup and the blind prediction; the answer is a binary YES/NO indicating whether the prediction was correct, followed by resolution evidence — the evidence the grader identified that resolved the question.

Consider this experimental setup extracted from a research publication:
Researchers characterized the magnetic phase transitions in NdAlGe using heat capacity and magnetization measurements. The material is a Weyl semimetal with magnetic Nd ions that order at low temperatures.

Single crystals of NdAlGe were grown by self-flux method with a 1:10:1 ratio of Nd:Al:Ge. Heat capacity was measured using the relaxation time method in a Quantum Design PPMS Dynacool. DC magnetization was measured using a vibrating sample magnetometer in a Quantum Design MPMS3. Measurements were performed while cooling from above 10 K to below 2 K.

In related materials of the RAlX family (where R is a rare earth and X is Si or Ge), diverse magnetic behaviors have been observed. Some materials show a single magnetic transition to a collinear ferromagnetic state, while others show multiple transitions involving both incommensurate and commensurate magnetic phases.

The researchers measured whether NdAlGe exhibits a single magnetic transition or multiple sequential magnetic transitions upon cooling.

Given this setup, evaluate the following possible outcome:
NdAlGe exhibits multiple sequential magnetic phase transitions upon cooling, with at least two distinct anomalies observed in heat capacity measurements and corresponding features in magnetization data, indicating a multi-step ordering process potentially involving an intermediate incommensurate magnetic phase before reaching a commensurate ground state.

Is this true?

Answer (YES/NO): YES